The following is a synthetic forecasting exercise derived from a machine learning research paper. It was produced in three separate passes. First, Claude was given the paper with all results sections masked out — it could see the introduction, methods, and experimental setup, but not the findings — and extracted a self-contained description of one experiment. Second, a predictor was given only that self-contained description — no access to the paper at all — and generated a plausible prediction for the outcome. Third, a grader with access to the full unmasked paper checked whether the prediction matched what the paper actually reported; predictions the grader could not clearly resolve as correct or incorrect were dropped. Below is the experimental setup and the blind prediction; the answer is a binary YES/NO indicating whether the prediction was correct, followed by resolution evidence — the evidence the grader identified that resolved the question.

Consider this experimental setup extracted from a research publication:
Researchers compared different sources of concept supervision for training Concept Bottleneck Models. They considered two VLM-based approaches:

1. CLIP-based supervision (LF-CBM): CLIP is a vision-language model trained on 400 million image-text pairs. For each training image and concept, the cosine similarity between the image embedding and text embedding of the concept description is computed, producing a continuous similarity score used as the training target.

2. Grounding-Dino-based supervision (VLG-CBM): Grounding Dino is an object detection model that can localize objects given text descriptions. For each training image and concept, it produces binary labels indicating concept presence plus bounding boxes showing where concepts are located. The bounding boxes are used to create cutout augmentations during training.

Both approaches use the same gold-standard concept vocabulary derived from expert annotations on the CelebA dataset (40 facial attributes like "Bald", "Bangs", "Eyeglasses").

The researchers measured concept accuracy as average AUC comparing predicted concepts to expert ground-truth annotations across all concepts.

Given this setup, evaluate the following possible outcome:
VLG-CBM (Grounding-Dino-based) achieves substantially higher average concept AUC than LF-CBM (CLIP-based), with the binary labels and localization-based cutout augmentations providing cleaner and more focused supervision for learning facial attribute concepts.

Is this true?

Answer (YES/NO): NO